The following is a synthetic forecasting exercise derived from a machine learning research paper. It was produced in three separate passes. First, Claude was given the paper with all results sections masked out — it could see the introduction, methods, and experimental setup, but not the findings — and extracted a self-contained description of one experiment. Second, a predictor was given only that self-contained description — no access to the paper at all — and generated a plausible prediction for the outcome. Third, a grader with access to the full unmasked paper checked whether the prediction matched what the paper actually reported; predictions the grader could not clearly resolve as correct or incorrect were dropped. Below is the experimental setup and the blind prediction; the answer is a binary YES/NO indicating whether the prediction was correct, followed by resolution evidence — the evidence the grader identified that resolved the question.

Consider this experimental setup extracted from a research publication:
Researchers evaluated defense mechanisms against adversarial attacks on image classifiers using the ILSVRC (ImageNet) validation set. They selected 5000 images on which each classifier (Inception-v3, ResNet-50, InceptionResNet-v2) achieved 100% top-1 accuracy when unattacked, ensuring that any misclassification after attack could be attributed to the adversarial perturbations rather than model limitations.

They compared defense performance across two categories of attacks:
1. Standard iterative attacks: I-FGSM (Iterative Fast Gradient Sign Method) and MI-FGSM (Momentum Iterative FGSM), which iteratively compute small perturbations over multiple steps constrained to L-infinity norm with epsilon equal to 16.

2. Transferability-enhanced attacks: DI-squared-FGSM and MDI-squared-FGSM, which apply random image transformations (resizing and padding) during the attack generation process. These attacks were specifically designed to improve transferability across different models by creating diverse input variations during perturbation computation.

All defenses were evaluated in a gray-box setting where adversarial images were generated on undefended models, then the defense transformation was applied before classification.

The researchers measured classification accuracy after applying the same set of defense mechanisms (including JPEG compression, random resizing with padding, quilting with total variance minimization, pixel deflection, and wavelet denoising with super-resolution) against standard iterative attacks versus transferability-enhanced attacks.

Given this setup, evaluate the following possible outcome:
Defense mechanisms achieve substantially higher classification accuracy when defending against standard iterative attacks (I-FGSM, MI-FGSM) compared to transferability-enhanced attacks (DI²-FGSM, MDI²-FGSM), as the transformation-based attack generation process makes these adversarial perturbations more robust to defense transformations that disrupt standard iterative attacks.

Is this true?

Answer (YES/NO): YES